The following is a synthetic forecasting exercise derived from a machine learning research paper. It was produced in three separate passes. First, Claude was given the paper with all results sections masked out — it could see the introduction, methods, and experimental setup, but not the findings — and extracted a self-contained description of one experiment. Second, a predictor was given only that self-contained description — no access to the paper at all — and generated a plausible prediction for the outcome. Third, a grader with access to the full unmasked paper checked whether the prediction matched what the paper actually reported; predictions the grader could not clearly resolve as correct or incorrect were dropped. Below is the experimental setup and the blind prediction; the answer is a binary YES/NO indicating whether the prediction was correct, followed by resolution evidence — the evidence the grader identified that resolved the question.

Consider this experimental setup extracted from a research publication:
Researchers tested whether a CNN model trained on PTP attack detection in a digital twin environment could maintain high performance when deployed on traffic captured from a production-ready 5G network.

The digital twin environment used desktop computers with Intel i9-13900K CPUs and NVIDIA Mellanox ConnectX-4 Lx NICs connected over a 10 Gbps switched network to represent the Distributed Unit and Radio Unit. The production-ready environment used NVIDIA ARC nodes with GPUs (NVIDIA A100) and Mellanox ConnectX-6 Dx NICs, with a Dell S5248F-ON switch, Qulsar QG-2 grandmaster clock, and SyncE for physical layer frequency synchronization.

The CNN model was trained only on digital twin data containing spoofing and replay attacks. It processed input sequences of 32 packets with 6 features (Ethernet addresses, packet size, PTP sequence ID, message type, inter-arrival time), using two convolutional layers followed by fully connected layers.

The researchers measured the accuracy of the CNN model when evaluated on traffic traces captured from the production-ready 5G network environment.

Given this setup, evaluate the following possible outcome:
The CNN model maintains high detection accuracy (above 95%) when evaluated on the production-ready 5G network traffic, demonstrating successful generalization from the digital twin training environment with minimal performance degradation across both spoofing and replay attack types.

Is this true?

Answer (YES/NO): NO